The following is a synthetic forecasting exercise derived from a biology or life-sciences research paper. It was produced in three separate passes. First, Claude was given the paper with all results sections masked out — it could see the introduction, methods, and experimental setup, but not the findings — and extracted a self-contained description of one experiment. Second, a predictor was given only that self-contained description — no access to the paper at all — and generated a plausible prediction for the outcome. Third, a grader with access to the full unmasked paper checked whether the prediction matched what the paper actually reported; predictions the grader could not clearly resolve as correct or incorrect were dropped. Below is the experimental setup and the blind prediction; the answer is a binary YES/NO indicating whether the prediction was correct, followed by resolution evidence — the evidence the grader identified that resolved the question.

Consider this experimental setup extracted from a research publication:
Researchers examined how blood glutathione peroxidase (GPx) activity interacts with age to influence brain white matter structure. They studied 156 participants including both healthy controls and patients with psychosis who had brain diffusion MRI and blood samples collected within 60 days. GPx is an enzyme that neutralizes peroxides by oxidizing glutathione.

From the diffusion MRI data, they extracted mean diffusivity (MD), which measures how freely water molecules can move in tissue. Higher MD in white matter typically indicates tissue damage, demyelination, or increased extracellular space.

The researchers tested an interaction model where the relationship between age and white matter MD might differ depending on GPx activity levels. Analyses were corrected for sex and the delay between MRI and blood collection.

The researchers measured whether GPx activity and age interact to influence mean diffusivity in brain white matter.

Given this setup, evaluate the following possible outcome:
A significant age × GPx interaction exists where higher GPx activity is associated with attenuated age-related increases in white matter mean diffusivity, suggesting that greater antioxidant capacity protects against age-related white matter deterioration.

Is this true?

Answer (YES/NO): YES